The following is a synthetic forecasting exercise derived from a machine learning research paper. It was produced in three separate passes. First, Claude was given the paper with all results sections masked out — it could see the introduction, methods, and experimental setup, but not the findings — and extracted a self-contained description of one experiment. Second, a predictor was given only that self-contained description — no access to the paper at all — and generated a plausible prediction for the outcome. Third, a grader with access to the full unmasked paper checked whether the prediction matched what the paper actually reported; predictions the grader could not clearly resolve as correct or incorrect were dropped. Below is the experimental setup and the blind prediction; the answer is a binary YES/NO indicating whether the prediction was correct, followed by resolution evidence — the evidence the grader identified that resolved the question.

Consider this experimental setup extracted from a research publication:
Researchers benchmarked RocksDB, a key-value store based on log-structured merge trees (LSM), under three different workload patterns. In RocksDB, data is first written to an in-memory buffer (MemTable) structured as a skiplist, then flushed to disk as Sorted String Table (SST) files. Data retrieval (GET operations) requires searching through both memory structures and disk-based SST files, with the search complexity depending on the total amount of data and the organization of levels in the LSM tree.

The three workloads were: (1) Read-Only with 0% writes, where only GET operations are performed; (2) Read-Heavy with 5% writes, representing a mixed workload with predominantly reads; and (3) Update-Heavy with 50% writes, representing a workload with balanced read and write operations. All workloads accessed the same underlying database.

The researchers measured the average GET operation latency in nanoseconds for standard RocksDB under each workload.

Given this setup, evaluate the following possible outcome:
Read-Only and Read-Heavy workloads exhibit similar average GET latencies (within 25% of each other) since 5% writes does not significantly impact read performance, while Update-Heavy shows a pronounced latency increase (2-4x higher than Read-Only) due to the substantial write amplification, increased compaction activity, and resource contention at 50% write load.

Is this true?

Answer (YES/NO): NO